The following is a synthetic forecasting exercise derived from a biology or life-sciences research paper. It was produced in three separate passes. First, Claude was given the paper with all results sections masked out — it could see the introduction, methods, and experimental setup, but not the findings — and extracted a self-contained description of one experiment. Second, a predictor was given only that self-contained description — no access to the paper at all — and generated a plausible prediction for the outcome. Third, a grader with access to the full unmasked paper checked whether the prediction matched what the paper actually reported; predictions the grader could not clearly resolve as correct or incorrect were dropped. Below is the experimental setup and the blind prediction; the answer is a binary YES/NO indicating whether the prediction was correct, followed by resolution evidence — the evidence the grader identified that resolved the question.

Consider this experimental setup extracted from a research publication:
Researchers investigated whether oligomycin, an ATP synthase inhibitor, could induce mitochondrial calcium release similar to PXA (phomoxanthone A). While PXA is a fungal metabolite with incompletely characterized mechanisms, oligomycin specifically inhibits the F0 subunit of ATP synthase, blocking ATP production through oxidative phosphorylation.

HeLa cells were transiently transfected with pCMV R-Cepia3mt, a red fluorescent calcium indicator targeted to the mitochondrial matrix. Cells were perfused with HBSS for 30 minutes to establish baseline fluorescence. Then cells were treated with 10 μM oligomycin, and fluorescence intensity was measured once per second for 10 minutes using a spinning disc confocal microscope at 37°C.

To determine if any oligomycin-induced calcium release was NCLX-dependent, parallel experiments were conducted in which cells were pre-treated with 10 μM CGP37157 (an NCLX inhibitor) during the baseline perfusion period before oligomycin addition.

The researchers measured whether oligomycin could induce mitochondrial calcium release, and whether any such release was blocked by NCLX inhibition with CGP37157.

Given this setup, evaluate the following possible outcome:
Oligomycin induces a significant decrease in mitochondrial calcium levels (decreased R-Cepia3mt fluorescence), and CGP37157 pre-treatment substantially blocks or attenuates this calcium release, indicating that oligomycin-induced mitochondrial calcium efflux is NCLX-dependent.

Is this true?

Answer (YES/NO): YES